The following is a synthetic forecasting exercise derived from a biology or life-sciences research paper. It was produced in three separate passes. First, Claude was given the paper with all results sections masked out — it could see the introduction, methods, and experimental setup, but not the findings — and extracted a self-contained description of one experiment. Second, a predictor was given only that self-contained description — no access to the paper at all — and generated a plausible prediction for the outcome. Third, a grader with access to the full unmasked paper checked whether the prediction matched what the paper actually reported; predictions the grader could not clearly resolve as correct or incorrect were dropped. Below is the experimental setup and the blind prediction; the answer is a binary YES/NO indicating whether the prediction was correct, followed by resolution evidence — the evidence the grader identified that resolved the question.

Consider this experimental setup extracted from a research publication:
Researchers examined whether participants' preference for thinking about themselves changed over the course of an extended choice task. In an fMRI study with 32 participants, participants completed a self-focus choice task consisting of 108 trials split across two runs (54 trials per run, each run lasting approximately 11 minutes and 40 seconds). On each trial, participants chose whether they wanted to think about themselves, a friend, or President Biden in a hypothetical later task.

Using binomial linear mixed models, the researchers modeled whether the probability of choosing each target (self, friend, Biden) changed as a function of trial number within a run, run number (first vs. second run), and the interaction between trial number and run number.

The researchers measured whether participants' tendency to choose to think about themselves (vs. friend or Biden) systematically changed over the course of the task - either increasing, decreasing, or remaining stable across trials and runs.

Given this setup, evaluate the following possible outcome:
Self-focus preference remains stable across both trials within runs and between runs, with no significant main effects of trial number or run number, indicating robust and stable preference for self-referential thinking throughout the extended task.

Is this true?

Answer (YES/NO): YES